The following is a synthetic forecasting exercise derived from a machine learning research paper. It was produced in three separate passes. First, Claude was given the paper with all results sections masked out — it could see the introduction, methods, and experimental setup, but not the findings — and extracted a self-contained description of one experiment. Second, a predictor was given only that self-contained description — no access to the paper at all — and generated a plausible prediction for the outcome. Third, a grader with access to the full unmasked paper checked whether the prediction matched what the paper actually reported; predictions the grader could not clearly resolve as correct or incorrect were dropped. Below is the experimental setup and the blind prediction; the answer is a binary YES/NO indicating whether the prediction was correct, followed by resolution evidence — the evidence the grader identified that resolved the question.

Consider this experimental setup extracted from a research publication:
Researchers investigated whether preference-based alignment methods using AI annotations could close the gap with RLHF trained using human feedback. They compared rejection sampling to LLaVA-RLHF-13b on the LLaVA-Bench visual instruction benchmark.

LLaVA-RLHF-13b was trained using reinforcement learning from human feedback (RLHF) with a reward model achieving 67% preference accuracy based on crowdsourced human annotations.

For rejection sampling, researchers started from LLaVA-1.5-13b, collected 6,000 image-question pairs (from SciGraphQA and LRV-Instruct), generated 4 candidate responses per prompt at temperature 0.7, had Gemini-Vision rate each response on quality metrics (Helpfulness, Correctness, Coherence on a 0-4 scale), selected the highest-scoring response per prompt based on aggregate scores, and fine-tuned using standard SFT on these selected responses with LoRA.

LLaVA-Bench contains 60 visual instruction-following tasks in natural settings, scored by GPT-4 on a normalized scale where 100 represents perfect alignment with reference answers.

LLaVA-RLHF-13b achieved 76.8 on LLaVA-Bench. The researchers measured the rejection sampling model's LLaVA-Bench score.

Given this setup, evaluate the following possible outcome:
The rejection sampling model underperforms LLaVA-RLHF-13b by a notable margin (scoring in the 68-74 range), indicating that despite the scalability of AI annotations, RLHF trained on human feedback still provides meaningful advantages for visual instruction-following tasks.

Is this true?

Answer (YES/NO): YES